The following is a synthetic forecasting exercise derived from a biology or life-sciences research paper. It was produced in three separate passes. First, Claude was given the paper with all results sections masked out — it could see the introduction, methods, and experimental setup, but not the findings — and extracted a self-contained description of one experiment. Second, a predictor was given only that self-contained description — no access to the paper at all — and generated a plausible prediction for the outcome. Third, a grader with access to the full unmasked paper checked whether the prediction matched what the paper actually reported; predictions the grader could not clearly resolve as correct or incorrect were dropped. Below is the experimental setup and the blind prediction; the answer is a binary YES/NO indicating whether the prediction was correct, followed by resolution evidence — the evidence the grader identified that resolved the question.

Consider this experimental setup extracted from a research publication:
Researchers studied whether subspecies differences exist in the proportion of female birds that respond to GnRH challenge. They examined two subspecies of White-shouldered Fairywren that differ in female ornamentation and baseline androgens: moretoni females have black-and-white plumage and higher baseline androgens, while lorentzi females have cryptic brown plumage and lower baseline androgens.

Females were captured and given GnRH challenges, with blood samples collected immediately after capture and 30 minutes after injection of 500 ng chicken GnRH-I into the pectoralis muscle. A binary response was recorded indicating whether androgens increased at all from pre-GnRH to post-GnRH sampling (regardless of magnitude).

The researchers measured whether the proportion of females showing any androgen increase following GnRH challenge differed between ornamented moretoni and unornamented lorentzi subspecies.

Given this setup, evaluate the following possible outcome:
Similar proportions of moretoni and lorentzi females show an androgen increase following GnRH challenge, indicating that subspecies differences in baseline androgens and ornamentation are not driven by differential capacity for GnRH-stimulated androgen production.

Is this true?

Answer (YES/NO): YES